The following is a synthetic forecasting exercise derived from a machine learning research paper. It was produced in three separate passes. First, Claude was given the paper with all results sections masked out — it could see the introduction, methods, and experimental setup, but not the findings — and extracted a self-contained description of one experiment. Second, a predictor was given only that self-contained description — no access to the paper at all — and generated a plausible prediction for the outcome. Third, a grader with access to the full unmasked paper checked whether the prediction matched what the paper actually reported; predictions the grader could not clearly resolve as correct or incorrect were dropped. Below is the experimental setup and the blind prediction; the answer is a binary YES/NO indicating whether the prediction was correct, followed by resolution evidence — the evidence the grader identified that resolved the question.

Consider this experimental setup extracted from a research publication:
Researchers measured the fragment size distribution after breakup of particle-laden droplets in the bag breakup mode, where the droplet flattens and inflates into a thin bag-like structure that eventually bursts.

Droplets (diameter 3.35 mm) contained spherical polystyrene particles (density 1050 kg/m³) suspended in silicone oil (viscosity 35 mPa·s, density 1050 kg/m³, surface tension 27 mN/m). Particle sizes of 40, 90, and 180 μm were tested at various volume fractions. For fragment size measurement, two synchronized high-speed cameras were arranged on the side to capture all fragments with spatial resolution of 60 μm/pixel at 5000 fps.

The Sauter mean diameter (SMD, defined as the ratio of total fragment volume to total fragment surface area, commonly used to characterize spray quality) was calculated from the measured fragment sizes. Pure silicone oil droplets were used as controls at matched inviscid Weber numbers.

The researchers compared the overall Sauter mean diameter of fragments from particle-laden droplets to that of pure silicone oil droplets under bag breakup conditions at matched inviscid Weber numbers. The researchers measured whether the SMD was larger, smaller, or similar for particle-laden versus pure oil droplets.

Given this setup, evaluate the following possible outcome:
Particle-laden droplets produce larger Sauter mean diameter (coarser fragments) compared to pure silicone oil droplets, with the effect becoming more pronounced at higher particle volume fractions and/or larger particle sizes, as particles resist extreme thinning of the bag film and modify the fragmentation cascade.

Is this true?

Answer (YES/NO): YES